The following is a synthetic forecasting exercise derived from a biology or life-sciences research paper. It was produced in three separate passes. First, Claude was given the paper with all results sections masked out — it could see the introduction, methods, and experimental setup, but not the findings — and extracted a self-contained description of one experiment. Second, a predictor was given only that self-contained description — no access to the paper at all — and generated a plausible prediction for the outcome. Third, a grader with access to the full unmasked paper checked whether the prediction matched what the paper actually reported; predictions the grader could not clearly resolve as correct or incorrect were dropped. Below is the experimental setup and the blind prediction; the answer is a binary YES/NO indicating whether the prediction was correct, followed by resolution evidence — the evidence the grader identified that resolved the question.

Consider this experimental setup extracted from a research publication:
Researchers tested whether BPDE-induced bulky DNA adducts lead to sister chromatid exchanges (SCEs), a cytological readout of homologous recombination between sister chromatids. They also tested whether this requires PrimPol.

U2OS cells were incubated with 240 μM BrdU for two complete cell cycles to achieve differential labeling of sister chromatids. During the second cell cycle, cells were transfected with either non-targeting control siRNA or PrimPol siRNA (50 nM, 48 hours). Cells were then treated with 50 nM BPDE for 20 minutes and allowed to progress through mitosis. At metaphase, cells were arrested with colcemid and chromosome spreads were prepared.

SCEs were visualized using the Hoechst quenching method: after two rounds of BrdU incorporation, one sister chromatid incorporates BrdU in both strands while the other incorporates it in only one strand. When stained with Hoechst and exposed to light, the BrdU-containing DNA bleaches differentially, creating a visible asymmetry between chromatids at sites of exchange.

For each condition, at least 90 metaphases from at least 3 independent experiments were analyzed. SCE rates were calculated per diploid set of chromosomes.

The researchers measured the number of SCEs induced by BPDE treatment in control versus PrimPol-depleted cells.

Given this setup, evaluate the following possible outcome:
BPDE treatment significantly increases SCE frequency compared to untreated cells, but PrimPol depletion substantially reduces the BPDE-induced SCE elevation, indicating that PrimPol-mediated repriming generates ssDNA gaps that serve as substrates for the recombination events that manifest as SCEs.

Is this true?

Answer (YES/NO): YES